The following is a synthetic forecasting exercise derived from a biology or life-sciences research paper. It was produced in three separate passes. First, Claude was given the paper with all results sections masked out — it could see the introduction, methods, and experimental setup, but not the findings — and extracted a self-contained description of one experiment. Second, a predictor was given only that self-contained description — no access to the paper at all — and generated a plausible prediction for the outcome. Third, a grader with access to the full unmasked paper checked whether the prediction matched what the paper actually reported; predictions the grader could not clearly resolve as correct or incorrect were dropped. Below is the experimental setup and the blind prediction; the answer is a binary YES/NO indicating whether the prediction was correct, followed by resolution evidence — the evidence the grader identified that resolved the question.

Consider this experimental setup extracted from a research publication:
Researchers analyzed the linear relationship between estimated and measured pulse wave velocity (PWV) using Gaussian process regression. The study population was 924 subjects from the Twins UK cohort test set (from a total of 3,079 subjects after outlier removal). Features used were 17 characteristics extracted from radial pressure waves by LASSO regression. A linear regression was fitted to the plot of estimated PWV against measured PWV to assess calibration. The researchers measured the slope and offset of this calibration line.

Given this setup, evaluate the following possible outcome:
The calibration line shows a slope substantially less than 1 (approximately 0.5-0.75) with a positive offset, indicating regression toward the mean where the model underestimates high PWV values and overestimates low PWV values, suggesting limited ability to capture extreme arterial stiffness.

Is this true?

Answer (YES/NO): NO